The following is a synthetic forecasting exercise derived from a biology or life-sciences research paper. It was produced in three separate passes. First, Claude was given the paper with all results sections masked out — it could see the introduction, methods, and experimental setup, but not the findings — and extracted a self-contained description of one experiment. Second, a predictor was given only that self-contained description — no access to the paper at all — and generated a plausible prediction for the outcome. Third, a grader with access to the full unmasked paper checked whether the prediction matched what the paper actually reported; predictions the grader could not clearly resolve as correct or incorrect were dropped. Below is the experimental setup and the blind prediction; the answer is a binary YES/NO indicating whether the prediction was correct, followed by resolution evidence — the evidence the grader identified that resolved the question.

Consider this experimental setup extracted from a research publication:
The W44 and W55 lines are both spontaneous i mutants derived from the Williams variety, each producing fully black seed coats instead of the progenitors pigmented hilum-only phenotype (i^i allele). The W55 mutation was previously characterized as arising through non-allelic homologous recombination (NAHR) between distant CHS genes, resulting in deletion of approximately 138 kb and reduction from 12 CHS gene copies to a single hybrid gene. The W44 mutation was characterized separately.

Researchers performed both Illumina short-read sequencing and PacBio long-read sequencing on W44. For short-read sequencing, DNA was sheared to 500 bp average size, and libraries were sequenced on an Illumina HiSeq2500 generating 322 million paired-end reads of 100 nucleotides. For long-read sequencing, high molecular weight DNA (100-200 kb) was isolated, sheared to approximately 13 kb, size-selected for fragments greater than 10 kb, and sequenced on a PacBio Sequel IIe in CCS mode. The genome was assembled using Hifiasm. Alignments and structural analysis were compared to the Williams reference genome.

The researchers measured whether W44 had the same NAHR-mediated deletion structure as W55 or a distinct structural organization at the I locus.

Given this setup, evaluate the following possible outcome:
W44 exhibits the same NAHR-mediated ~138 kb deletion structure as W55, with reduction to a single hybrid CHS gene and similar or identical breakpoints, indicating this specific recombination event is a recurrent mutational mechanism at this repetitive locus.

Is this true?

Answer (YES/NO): NO